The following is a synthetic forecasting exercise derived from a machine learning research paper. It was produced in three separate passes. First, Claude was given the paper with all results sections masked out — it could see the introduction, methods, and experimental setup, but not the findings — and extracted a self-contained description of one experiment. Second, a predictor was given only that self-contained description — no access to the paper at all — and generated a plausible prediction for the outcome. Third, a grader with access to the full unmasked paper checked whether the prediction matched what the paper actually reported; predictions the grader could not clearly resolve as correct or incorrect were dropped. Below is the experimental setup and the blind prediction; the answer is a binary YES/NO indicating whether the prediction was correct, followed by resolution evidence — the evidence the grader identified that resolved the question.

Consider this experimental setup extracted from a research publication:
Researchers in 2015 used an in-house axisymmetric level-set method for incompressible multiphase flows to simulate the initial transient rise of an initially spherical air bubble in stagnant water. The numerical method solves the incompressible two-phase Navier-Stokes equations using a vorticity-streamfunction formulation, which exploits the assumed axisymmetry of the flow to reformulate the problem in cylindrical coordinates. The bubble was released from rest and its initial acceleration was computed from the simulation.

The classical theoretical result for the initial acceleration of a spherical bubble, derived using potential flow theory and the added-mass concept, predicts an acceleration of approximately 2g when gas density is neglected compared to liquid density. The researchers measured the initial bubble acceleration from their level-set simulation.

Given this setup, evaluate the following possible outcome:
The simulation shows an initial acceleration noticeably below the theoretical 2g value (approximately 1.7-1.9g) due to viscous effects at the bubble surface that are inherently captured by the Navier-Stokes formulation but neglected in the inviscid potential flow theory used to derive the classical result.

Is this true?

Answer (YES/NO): NO